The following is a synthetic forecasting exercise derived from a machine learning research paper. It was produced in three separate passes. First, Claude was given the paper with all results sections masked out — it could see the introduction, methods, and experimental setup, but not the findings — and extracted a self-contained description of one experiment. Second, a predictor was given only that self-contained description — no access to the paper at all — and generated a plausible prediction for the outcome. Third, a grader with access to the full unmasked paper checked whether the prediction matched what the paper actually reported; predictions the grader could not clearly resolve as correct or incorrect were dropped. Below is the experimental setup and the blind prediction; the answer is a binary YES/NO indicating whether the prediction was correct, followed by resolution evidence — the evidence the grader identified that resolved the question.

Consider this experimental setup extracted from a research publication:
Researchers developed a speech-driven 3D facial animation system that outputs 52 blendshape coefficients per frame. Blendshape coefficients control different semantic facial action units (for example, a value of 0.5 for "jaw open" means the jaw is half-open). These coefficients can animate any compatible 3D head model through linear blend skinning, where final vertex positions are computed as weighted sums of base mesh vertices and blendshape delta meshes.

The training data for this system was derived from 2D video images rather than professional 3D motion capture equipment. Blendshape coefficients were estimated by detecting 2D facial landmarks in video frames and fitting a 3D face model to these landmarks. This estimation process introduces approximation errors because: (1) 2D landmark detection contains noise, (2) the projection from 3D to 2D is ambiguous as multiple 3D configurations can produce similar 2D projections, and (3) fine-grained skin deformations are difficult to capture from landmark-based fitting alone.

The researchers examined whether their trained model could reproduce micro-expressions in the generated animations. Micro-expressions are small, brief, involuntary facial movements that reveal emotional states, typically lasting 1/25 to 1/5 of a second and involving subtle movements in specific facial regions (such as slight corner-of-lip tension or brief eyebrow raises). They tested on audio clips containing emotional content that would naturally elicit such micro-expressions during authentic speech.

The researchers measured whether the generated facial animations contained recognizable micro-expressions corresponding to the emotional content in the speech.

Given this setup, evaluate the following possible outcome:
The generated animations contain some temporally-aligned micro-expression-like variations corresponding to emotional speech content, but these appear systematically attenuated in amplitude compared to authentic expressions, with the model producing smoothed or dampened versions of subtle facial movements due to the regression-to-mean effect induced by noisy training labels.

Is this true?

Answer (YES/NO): NO